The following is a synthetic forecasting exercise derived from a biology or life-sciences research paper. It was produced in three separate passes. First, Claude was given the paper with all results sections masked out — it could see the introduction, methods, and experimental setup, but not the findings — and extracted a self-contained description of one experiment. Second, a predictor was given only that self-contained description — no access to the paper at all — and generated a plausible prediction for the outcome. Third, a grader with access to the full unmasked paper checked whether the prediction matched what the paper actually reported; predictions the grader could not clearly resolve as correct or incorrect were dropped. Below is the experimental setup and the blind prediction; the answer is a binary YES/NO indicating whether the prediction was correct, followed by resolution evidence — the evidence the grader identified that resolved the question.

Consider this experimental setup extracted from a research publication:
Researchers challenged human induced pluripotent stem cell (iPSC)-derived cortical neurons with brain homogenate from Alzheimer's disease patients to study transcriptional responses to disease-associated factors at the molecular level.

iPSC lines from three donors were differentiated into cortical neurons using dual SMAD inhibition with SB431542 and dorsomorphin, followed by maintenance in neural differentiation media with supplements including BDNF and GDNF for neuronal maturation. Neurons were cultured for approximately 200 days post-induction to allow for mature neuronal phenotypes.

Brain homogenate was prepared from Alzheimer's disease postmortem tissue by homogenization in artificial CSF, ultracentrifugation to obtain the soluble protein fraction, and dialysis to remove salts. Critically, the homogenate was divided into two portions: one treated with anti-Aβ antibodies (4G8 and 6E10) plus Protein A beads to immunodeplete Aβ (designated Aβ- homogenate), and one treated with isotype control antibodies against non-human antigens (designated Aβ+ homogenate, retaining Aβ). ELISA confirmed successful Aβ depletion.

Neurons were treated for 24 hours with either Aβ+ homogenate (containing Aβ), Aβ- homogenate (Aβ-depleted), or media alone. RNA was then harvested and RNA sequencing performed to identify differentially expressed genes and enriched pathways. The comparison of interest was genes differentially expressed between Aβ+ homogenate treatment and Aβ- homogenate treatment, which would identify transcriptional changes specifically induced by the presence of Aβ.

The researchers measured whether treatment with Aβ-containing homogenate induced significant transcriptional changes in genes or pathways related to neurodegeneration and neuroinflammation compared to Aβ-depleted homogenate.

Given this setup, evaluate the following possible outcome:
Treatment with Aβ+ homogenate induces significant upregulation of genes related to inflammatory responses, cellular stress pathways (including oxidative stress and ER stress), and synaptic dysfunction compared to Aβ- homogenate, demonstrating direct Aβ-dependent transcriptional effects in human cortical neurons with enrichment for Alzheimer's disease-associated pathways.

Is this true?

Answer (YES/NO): NO